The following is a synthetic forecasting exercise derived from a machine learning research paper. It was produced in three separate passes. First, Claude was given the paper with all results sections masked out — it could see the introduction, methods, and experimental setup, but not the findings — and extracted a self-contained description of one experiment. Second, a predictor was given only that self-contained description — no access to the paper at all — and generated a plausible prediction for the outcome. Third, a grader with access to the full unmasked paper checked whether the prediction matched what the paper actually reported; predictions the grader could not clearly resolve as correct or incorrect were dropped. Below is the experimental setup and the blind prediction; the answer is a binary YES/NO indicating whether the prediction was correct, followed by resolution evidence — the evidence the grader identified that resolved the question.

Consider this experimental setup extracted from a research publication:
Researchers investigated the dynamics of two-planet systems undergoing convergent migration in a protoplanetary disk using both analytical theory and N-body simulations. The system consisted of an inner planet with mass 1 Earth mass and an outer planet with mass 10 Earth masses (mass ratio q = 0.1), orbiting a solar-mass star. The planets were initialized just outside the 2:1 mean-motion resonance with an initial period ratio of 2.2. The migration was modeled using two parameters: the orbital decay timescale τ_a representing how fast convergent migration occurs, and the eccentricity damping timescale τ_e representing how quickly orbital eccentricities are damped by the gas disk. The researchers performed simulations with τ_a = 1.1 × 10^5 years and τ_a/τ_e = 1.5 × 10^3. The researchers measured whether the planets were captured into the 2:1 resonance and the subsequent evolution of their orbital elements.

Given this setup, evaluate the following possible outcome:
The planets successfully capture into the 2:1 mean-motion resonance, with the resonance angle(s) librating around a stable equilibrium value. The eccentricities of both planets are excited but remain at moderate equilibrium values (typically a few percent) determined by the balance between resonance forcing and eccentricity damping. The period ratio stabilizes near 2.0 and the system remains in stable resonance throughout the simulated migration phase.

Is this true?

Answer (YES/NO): NO